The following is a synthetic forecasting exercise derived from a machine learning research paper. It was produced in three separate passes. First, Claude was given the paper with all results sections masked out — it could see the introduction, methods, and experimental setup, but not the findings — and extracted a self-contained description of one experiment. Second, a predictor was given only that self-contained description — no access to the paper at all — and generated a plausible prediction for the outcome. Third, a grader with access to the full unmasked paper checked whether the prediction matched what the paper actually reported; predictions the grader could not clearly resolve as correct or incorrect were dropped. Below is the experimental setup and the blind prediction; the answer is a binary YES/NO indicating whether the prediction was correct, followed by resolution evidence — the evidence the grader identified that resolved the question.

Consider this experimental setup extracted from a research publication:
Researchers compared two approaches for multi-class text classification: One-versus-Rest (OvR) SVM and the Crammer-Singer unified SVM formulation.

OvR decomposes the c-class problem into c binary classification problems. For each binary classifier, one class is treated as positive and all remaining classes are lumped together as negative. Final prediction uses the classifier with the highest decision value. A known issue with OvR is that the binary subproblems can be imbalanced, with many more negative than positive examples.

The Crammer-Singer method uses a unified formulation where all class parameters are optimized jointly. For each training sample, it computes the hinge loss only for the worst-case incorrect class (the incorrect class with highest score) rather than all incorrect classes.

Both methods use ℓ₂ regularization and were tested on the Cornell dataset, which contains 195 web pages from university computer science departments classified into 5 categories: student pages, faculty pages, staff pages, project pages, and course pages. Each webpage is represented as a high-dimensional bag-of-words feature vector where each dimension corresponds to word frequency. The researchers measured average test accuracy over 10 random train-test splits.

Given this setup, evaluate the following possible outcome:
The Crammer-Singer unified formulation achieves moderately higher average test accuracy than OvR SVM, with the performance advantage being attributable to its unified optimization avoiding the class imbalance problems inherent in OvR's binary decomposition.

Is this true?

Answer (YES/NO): NO